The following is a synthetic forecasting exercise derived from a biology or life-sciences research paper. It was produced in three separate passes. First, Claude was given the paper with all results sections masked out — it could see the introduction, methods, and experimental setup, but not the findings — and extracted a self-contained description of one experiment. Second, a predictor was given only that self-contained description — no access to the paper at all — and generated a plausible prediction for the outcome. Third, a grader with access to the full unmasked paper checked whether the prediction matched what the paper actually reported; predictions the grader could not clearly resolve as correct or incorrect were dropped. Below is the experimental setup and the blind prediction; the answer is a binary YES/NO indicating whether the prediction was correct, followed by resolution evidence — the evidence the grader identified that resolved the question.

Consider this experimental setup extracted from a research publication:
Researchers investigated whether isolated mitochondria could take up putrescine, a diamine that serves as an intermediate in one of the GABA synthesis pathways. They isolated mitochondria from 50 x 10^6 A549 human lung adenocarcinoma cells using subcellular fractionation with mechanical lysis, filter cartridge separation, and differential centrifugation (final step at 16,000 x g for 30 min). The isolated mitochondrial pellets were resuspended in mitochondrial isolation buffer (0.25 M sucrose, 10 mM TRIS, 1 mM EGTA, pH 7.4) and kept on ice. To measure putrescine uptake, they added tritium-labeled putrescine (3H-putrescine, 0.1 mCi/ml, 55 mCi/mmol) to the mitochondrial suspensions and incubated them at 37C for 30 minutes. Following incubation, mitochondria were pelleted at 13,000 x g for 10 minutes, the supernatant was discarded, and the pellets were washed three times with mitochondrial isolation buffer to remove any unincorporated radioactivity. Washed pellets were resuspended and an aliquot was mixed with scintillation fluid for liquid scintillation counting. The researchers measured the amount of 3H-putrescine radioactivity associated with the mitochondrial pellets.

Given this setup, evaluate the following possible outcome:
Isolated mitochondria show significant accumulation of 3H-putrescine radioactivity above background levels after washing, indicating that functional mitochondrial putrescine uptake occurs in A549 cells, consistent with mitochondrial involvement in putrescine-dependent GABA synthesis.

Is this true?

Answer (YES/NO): YES